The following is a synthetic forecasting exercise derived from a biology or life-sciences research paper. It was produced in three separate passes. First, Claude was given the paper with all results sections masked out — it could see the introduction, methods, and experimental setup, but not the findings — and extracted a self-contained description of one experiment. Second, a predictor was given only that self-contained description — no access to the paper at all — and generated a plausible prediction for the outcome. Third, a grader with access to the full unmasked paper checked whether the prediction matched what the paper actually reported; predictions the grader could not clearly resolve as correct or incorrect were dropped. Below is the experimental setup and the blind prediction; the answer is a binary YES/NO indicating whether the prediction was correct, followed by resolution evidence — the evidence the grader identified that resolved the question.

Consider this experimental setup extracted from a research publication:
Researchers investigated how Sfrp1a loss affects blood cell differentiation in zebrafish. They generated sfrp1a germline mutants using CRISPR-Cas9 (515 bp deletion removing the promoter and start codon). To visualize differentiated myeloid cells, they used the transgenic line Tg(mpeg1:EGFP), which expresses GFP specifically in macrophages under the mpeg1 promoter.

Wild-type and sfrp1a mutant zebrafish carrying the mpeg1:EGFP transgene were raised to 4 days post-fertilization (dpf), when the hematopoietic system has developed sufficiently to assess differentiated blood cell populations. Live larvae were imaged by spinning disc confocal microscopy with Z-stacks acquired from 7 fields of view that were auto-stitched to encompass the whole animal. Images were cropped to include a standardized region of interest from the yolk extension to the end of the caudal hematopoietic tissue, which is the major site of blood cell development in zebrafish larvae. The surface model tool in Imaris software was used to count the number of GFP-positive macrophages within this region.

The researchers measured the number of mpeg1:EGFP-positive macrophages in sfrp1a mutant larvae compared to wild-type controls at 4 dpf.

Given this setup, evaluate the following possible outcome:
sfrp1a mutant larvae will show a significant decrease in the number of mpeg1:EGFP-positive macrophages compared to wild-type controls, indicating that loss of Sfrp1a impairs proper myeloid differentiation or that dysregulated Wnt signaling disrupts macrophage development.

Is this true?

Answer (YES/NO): YES